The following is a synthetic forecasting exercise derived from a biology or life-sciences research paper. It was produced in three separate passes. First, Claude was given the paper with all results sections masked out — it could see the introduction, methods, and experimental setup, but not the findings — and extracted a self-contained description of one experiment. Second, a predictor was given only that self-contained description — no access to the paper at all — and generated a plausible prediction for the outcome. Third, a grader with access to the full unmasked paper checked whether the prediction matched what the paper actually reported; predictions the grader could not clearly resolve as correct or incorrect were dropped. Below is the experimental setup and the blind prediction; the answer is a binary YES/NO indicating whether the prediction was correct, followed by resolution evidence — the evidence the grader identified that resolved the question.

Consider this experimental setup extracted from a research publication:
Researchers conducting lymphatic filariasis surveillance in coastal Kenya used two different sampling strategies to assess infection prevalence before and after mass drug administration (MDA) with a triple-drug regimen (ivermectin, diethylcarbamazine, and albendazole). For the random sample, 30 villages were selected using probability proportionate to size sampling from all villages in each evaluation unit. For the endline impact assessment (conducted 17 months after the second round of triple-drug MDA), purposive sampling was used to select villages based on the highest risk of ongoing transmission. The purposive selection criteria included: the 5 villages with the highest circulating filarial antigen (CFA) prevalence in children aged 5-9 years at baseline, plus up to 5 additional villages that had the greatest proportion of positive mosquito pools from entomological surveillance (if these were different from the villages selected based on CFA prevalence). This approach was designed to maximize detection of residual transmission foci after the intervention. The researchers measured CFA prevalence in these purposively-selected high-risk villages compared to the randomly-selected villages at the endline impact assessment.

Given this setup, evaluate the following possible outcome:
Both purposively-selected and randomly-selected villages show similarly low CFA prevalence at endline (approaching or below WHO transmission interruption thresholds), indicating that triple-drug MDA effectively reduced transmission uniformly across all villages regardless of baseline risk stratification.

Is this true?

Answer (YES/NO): NO